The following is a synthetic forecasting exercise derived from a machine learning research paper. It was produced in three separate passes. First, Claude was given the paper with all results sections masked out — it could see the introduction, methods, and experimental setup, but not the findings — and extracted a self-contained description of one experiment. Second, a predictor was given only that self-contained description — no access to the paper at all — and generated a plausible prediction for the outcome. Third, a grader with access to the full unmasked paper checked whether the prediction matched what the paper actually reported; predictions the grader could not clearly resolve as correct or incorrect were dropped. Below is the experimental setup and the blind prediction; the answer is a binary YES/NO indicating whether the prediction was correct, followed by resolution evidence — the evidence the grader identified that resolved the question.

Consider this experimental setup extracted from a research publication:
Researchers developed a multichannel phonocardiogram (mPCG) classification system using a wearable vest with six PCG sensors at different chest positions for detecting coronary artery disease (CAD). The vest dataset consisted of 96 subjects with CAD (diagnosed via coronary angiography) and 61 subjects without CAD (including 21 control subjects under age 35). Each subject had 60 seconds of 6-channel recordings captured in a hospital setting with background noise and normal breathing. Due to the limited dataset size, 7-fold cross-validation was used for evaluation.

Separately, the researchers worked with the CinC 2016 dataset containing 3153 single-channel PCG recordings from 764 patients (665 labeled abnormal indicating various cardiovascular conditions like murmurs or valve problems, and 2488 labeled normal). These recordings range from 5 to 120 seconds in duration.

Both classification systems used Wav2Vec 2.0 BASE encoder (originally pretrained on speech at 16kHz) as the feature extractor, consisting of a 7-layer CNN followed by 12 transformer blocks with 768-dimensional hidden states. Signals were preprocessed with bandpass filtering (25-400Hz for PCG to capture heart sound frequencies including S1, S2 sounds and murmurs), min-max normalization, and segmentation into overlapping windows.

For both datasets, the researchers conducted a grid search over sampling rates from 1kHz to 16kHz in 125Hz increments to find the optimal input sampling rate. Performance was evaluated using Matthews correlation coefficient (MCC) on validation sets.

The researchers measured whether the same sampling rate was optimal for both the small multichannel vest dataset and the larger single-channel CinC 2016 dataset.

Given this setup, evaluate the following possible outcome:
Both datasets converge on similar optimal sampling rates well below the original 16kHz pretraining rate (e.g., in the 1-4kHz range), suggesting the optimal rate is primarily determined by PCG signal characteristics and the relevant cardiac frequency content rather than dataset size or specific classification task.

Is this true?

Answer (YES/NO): NO